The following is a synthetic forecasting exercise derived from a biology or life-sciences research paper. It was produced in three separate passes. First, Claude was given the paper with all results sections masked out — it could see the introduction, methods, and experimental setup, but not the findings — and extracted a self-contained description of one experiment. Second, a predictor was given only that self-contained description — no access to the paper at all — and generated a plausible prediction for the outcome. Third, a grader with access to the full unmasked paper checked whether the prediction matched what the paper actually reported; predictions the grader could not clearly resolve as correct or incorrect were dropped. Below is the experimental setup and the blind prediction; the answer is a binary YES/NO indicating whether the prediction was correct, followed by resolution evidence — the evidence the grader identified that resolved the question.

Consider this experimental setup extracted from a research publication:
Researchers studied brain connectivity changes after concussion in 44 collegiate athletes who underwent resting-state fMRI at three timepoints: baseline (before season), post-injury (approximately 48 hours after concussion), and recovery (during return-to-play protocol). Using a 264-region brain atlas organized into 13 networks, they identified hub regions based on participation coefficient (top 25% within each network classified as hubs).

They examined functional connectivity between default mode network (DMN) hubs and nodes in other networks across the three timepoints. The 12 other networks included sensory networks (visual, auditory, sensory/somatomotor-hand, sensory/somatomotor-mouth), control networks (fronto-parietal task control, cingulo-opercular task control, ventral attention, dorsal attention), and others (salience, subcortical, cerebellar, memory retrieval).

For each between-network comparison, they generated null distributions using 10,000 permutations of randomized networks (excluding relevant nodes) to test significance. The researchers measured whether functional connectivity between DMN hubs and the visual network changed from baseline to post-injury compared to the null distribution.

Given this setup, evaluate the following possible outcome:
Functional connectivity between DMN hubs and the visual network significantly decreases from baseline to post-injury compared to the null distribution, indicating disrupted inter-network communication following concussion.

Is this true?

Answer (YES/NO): YES